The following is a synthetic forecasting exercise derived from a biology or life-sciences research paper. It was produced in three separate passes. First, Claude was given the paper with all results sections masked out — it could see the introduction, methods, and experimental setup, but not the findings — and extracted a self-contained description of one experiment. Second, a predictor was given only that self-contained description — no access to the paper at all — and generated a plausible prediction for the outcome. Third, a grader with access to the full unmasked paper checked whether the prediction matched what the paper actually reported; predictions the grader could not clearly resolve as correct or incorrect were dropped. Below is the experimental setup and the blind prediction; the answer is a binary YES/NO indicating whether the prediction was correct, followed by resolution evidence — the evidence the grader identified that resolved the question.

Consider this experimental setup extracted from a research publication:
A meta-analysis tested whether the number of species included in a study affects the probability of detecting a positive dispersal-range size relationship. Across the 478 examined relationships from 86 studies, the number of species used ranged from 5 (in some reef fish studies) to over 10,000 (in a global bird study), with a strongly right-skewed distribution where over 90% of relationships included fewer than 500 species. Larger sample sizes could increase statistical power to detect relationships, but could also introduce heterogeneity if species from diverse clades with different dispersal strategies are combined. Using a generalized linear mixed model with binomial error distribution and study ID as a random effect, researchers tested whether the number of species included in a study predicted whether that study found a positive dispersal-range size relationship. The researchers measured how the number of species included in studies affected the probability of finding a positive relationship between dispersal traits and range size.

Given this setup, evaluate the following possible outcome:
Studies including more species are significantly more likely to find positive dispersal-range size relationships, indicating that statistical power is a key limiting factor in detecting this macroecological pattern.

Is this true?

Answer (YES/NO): YES